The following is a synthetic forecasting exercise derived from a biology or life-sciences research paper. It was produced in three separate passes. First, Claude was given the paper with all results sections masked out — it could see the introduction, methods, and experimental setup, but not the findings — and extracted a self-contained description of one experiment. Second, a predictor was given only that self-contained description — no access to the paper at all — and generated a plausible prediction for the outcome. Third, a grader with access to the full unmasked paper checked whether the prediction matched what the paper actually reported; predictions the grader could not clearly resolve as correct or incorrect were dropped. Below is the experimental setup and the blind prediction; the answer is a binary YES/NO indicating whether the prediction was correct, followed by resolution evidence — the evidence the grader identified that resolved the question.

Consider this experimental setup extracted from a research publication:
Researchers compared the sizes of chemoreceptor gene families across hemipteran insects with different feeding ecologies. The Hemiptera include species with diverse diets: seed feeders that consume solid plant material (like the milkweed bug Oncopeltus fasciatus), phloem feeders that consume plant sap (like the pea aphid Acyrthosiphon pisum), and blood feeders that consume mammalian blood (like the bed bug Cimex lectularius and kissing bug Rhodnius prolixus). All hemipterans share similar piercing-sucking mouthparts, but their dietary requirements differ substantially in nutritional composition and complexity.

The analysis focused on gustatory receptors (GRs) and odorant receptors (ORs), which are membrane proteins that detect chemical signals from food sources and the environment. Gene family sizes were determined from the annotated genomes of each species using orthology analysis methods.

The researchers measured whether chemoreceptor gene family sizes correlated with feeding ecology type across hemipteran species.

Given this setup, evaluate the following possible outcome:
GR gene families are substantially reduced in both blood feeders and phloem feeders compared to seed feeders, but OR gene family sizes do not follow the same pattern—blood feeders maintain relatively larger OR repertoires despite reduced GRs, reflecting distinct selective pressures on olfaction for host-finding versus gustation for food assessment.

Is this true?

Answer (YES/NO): NO